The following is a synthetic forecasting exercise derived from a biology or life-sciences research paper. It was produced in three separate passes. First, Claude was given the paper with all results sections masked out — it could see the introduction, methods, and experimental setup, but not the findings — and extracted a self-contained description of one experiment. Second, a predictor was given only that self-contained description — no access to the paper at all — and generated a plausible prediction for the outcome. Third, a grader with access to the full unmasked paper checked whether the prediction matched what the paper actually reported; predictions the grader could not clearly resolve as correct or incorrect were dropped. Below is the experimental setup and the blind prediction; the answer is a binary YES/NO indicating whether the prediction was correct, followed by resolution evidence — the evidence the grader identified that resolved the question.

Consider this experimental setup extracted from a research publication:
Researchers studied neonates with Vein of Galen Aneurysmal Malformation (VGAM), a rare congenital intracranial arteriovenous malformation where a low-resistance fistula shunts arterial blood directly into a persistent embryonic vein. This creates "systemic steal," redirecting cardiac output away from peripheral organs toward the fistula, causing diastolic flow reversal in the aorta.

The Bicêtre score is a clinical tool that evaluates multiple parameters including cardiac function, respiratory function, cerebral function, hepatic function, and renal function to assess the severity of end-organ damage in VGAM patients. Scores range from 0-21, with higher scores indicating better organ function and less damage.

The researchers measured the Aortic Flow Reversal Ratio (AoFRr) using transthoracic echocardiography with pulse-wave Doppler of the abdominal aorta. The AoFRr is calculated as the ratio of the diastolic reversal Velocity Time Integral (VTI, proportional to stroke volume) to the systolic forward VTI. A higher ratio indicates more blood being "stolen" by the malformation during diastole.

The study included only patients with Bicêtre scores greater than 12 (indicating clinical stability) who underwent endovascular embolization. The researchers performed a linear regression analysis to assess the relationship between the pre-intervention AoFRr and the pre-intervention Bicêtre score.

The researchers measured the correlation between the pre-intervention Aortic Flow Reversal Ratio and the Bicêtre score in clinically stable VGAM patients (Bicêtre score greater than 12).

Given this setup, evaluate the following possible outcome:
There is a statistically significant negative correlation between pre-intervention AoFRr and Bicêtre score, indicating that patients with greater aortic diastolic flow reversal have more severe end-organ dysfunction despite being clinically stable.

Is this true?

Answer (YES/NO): NO